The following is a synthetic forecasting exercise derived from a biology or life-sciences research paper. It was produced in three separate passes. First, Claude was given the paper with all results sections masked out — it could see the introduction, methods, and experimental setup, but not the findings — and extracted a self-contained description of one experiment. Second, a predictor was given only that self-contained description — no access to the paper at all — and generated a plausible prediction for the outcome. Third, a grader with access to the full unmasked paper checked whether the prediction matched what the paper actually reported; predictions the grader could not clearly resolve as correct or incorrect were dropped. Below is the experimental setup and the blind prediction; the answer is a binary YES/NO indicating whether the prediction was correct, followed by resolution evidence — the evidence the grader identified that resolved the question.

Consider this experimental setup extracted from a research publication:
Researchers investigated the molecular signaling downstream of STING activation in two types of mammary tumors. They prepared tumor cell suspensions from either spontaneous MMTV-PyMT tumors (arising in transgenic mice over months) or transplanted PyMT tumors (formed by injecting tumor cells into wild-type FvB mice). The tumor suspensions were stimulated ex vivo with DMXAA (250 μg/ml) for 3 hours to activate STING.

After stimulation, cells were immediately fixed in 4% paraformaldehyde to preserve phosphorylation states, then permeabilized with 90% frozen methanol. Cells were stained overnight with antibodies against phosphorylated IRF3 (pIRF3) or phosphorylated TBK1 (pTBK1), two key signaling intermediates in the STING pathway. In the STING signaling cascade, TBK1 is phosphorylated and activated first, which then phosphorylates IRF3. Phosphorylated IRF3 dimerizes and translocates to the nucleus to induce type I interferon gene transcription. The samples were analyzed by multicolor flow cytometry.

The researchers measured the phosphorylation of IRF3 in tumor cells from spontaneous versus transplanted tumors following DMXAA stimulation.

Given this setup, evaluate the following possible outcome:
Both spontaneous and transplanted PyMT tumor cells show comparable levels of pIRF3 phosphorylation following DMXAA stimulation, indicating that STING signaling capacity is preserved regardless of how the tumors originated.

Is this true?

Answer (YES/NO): NO